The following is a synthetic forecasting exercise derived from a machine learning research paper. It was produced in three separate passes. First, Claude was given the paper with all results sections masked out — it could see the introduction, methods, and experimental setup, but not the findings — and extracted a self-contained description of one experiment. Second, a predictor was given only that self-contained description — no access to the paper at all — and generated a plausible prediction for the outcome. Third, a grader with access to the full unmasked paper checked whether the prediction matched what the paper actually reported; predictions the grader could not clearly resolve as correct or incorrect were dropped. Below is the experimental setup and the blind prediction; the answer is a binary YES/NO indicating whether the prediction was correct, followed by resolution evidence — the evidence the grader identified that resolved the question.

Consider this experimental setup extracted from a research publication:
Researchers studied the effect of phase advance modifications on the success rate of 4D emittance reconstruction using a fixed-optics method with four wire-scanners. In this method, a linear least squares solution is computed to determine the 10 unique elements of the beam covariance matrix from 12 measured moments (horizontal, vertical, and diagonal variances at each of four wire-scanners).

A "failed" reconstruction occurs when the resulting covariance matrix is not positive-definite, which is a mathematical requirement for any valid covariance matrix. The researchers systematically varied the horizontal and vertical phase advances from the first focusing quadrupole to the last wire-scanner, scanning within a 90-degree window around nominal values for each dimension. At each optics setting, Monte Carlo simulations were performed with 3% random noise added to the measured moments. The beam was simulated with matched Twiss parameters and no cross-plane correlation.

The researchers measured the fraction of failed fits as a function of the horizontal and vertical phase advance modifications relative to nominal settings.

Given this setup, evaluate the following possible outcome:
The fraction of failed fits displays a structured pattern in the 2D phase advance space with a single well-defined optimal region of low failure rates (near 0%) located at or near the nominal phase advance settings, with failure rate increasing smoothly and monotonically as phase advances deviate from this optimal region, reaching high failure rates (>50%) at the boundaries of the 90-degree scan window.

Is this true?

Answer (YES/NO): NO